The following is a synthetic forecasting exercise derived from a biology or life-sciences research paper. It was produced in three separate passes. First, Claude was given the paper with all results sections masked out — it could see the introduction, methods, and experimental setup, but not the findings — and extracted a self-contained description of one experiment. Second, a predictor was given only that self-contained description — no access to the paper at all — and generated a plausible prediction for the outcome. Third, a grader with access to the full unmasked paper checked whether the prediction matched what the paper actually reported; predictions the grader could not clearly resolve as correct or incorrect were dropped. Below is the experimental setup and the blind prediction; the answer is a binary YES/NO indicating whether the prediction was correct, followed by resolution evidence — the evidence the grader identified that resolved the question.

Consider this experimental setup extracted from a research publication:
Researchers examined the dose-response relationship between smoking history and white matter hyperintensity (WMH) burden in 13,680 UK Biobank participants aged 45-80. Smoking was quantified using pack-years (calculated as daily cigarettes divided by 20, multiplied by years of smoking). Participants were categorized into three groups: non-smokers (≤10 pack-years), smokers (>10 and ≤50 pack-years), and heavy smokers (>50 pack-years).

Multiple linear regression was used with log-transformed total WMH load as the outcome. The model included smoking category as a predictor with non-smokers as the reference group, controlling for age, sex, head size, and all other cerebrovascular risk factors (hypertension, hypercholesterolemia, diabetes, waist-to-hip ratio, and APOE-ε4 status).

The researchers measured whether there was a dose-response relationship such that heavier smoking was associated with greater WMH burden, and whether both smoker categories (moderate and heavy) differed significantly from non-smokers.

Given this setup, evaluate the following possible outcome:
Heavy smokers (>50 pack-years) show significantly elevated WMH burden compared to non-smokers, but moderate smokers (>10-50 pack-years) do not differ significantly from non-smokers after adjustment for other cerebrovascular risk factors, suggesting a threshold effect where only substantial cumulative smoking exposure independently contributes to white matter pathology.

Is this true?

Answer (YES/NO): YES